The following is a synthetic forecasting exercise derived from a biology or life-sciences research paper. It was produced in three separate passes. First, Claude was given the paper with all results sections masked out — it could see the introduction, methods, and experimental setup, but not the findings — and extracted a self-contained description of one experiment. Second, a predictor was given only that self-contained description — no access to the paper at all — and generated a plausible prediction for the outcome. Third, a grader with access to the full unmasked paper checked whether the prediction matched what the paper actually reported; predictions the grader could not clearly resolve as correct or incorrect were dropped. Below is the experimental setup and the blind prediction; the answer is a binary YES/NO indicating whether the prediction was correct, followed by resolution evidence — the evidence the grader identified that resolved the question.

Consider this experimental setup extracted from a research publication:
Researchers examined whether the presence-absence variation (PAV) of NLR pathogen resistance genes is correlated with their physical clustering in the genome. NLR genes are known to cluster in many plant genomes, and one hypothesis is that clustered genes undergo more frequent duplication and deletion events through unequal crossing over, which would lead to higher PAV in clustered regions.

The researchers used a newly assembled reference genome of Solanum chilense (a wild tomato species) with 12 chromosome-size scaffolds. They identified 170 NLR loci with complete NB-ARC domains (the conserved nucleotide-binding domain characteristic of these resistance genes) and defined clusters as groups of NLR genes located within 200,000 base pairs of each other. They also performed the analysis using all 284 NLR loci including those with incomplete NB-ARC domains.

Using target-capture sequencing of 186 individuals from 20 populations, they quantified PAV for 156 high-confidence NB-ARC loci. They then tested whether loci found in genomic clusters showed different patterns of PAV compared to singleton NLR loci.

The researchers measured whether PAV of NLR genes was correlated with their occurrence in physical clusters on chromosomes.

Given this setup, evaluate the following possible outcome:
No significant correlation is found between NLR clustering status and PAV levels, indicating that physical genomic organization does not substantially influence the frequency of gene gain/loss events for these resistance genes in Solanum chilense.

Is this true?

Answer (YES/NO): YES